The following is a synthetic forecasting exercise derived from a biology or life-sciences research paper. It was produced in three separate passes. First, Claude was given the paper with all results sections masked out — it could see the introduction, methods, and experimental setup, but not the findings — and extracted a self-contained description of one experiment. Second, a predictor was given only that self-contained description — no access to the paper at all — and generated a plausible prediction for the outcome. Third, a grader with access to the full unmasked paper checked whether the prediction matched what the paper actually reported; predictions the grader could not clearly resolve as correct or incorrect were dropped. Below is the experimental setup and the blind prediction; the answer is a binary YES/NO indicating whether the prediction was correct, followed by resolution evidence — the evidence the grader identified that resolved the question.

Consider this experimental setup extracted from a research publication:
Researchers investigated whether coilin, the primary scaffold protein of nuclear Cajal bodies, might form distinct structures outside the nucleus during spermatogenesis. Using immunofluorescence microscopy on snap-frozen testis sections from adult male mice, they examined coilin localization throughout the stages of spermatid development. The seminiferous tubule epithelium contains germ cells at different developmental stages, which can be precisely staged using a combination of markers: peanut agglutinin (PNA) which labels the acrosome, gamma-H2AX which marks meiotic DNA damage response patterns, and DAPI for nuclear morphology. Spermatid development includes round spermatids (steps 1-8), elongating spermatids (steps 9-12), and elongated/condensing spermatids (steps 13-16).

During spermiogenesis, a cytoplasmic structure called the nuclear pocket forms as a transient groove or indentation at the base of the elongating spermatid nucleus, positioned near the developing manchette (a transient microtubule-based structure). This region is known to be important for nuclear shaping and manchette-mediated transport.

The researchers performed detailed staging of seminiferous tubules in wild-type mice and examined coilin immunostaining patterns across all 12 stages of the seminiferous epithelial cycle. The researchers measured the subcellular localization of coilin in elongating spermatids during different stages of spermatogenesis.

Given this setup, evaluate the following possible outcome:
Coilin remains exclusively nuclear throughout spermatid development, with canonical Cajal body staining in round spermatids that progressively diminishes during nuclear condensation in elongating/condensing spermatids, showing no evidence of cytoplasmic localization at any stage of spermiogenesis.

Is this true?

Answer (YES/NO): NO